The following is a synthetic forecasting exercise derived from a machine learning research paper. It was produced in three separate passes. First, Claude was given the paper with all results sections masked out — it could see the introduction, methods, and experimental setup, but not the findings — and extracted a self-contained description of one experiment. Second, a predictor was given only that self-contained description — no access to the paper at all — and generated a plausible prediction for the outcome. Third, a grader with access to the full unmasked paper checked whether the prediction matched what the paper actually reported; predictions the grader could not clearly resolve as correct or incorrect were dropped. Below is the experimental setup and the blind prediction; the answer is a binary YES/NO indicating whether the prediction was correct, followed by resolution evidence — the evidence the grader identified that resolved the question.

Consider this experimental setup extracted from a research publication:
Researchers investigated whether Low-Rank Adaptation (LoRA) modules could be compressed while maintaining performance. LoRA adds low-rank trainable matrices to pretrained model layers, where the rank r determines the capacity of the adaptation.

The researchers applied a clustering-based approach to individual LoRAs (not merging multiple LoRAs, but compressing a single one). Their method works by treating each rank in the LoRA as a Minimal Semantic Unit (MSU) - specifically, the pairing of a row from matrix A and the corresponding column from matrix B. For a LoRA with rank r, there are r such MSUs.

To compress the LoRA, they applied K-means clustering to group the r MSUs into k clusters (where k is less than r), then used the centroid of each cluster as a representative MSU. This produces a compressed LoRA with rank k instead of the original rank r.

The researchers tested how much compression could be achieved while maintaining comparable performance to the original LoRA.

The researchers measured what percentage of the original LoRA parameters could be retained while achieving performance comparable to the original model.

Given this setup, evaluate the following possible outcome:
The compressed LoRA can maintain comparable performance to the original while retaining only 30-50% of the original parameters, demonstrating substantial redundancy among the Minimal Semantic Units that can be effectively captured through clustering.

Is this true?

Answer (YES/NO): YES